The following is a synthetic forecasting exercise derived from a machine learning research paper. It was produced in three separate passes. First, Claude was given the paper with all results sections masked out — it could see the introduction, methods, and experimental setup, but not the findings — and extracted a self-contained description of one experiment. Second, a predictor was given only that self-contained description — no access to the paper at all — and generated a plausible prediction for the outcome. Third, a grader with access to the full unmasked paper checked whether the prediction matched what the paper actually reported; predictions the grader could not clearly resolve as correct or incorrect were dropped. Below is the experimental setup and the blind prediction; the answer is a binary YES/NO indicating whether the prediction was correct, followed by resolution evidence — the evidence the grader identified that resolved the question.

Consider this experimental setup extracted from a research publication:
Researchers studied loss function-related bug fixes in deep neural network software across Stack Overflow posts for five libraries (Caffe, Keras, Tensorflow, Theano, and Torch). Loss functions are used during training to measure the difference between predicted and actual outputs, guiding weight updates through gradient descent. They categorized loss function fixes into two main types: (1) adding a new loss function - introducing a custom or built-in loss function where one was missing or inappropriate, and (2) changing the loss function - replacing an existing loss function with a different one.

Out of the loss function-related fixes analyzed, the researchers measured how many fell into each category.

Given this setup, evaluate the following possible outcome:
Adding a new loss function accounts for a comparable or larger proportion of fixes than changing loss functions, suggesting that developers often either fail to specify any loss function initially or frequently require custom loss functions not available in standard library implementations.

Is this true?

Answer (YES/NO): YES